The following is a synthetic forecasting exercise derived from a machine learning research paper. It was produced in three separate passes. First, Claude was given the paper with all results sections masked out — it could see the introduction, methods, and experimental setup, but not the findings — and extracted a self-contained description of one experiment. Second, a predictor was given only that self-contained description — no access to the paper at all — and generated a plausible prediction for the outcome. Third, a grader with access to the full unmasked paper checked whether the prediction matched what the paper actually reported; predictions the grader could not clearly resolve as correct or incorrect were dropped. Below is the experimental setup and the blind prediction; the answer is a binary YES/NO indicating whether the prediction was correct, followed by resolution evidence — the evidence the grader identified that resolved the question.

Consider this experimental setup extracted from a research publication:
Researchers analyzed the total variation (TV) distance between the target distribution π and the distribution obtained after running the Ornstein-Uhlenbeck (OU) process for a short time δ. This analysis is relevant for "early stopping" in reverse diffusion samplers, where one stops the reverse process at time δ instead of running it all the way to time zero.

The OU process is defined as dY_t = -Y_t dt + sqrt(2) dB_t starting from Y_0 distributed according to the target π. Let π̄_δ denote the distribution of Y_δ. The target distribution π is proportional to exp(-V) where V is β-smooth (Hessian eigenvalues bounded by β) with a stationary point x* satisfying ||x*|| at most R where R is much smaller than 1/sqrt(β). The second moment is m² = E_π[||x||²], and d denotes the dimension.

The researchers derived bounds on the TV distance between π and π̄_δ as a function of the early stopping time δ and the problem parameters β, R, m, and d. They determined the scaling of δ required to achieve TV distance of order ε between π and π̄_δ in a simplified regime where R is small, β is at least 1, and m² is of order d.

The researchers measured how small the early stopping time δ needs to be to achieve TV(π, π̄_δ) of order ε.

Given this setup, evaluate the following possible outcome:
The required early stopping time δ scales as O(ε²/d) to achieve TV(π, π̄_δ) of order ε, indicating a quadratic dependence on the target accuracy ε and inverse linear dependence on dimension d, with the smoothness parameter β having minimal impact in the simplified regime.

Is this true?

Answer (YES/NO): NO